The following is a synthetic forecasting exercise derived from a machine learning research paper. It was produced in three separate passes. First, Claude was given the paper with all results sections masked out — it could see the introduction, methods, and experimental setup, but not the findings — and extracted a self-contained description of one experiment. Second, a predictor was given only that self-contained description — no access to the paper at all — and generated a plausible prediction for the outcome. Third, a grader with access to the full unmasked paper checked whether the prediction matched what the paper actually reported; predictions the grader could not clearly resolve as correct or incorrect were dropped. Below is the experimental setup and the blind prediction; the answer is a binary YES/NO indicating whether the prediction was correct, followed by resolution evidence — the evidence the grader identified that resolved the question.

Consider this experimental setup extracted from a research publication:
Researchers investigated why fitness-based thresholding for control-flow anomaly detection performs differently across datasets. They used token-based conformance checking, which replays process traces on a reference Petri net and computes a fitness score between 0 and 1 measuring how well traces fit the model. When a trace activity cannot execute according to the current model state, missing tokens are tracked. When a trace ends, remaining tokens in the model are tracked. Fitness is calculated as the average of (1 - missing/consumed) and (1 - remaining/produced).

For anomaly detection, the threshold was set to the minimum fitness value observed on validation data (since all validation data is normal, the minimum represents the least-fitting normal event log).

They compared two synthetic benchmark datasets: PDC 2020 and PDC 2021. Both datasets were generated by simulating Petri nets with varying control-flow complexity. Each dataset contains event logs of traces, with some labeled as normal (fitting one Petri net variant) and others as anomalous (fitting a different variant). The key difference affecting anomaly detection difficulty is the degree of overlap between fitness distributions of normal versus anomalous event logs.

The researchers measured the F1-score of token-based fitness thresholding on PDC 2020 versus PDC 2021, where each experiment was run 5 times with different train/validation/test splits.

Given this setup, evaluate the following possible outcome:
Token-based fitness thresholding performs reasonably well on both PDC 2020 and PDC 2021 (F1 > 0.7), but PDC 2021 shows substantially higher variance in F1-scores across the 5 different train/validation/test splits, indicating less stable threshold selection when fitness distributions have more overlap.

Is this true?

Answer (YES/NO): NO